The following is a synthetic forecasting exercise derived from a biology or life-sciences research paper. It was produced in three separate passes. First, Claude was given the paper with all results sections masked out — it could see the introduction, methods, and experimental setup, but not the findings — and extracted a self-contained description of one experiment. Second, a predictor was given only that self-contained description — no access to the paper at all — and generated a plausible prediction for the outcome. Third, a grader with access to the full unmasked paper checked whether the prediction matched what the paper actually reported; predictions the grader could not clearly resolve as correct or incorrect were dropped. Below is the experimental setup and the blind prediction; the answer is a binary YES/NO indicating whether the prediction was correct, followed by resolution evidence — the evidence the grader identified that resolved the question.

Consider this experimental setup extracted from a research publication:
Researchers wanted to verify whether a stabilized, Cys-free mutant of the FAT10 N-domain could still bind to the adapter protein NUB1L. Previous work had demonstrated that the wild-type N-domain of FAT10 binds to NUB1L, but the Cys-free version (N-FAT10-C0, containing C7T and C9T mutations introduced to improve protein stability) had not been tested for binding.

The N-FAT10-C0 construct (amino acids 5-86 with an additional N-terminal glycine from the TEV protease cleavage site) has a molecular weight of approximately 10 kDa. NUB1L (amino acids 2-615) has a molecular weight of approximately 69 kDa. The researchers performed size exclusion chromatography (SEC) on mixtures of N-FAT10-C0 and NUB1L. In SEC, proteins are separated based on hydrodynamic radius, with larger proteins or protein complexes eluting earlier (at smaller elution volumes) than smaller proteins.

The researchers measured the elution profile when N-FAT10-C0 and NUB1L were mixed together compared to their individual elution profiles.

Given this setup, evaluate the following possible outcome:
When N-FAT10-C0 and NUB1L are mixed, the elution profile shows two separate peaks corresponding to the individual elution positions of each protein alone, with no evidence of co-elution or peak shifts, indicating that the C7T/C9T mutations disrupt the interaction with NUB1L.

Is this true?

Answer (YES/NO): NO